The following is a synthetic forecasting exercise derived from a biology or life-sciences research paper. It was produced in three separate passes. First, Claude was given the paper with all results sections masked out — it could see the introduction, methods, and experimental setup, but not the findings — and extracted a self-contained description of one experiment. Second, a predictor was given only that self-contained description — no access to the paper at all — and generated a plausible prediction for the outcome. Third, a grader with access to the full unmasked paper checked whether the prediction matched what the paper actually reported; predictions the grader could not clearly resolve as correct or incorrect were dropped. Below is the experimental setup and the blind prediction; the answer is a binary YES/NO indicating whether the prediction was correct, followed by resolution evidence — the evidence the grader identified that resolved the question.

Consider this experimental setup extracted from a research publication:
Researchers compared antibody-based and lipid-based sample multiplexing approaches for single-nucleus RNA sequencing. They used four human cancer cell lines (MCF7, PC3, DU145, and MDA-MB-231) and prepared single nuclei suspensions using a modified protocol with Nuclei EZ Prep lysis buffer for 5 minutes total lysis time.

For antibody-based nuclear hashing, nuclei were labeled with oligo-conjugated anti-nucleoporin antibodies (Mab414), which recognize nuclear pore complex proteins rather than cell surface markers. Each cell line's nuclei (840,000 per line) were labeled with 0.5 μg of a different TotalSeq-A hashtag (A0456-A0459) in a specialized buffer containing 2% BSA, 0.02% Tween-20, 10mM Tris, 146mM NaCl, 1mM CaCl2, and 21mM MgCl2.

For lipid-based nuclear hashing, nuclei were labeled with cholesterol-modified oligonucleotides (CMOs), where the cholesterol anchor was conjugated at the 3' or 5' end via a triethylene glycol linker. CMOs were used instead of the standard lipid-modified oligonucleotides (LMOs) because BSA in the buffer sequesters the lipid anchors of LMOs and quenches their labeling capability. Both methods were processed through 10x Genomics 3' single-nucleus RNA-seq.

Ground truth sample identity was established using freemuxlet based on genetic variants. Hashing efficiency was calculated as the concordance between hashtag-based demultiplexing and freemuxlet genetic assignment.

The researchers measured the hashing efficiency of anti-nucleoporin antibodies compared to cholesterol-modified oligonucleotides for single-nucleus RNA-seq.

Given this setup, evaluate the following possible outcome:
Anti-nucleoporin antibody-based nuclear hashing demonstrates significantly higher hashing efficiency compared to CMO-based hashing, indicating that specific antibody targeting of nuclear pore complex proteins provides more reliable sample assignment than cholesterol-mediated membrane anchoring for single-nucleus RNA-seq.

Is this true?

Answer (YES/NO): NO